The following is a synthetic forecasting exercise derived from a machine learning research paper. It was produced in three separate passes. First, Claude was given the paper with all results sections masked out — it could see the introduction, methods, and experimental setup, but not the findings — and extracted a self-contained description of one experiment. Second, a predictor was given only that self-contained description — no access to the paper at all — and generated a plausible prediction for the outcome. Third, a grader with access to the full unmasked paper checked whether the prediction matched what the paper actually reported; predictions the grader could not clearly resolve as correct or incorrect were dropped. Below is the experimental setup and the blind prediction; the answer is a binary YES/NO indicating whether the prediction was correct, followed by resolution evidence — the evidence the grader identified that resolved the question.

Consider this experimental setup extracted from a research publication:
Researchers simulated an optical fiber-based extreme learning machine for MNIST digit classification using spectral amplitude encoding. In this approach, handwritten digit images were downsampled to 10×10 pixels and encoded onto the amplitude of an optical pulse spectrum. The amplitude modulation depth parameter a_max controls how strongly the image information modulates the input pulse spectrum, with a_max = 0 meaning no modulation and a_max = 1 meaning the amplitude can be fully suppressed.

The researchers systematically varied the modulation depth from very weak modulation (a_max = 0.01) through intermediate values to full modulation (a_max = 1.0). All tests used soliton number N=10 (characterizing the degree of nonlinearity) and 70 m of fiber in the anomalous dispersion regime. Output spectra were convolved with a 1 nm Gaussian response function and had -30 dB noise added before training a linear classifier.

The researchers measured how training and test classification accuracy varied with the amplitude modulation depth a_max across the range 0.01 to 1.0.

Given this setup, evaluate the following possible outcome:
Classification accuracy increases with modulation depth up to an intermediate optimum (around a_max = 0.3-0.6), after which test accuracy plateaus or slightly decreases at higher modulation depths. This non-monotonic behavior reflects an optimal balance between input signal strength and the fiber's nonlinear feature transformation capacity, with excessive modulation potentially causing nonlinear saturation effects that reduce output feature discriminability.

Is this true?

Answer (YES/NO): YES